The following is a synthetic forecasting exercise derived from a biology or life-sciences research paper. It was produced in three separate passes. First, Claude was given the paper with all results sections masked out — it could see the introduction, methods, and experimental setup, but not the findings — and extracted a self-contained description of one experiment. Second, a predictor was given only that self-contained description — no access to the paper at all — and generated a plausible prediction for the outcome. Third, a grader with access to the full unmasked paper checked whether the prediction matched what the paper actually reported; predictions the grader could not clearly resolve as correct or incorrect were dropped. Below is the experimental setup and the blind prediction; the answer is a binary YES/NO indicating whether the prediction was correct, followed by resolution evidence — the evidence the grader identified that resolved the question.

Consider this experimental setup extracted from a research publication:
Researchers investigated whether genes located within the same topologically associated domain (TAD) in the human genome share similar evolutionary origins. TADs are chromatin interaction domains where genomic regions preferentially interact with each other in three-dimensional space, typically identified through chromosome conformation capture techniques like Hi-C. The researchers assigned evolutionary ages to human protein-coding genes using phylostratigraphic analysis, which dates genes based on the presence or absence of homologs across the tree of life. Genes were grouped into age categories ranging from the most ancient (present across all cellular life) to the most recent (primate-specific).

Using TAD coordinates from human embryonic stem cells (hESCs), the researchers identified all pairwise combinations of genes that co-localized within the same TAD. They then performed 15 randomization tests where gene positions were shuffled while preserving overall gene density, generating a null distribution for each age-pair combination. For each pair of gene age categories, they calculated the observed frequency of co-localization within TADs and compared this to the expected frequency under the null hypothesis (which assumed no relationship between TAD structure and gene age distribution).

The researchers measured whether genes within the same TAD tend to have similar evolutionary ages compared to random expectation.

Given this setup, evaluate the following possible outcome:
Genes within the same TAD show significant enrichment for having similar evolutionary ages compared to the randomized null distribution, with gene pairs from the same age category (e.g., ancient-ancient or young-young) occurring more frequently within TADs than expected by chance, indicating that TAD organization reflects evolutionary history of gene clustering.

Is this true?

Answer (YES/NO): YES